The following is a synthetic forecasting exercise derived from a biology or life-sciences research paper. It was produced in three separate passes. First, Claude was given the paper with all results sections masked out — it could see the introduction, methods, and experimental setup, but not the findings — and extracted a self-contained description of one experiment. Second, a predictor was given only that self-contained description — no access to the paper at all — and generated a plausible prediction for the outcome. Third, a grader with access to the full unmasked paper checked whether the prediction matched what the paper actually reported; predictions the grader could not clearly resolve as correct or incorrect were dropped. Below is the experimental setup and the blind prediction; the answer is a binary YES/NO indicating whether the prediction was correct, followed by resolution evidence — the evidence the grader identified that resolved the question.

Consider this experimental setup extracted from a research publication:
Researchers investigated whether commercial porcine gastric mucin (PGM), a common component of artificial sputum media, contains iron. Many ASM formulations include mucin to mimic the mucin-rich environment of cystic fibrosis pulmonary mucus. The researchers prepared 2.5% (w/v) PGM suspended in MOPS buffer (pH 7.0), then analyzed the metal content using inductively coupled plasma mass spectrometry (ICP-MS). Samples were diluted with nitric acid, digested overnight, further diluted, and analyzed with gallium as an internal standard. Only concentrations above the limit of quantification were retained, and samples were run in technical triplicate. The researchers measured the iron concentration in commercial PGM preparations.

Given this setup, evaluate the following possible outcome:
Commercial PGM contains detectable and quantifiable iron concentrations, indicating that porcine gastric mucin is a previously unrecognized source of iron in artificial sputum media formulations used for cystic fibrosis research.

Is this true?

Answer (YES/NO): YES